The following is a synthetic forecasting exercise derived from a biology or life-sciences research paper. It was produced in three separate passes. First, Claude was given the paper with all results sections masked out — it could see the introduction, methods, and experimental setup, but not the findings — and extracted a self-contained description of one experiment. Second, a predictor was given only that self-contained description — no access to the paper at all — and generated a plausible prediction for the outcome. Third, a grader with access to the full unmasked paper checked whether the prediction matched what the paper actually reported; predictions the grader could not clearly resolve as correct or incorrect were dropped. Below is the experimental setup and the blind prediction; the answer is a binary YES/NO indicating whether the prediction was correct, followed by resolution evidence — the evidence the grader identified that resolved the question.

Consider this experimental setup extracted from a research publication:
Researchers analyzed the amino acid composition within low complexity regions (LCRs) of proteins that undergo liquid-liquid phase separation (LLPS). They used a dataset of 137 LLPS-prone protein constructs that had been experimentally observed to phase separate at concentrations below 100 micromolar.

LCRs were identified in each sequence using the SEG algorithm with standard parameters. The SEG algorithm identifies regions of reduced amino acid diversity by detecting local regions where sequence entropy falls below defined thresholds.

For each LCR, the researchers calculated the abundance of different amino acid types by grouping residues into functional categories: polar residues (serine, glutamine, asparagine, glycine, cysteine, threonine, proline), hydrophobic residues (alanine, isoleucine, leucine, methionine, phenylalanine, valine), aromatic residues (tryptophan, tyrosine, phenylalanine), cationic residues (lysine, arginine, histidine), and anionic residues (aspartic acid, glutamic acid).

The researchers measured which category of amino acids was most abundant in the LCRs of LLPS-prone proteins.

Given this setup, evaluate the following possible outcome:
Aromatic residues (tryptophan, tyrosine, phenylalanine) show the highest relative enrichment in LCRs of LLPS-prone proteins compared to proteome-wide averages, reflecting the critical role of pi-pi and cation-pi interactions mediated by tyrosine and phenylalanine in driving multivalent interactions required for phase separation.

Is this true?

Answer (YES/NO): NO